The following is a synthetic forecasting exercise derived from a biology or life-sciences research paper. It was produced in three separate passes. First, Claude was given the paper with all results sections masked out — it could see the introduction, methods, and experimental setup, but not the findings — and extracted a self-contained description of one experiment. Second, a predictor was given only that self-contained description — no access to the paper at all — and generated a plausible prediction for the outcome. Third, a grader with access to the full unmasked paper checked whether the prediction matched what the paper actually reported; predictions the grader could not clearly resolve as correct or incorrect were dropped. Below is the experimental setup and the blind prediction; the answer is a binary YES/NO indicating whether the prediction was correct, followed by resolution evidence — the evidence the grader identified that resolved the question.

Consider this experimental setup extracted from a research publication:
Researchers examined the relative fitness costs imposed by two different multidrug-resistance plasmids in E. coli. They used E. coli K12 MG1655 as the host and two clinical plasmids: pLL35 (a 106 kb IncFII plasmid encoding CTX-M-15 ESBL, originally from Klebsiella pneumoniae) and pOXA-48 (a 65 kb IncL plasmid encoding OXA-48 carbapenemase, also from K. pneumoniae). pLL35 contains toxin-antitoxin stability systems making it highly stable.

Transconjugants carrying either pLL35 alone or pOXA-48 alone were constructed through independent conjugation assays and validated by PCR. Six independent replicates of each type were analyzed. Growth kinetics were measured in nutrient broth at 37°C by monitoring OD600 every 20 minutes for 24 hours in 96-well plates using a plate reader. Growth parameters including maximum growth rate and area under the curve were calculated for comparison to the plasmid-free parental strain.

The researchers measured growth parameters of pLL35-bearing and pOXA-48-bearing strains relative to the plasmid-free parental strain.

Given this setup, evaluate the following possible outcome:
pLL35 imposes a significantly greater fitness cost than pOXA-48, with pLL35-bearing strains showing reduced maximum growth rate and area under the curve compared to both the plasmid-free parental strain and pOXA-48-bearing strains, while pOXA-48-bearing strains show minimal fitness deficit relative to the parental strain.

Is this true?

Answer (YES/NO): NO